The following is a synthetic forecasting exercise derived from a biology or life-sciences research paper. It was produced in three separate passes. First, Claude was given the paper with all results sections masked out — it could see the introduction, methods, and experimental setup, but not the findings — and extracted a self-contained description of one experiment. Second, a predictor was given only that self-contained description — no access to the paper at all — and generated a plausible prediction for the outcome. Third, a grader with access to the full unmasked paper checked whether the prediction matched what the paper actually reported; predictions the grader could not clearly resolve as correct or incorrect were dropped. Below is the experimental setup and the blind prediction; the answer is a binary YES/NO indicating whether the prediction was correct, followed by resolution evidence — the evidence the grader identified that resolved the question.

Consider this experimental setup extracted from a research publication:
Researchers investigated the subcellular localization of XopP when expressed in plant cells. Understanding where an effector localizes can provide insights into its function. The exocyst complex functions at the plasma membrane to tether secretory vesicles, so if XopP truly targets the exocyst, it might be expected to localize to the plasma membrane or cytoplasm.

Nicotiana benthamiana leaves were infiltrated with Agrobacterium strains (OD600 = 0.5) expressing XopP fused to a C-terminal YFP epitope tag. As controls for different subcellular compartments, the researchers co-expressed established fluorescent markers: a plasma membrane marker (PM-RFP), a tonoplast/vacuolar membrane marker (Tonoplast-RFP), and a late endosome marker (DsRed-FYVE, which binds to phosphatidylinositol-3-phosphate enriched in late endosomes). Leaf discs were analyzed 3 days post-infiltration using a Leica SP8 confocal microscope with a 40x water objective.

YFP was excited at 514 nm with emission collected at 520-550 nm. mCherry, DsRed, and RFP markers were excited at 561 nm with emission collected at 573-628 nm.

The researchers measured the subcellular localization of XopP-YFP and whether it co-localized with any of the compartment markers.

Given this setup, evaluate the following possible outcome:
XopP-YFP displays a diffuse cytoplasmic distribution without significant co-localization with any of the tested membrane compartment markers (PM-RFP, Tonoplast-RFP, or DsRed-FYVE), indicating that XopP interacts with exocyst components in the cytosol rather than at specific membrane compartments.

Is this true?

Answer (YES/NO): NO